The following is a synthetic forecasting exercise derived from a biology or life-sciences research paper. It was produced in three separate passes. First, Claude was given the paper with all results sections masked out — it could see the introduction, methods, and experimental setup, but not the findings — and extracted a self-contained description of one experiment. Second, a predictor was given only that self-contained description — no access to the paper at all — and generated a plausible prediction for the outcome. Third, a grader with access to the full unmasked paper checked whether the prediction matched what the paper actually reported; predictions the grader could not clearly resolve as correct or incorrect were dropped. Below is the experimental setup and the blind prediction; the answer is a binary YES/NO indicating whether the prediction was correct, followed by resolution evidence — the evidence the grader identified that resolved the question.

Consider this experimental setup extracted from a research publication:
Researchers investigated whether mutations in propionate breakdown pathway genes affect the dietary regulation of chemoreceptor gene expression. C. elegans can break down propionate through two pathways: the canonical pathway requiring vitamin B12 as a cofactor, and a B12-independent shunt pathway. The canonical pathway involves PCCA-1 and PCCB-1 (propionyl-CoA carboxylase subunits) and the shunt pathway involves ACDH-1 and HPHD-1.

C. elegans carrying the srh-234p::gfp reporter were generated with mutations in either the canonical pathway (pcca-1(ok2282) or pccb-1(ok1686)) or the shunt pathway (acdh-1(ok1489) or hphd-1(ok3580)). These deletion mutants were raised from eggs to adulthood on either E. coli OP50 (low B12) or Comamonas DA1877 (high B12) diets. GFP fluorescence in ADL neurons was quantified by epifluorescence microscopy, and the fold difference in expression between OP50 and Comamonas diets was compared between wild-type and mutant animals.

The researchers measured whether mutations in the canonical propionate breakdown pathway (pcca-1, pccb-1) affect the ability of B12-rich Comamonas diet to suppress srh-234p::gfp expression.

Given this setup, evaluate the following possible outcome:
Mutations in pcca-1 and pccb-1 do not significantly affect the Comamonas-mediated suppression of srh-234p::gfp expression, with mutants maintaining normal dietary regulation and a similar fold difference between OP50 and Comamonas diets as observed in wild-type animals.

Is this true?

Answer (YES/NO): NO